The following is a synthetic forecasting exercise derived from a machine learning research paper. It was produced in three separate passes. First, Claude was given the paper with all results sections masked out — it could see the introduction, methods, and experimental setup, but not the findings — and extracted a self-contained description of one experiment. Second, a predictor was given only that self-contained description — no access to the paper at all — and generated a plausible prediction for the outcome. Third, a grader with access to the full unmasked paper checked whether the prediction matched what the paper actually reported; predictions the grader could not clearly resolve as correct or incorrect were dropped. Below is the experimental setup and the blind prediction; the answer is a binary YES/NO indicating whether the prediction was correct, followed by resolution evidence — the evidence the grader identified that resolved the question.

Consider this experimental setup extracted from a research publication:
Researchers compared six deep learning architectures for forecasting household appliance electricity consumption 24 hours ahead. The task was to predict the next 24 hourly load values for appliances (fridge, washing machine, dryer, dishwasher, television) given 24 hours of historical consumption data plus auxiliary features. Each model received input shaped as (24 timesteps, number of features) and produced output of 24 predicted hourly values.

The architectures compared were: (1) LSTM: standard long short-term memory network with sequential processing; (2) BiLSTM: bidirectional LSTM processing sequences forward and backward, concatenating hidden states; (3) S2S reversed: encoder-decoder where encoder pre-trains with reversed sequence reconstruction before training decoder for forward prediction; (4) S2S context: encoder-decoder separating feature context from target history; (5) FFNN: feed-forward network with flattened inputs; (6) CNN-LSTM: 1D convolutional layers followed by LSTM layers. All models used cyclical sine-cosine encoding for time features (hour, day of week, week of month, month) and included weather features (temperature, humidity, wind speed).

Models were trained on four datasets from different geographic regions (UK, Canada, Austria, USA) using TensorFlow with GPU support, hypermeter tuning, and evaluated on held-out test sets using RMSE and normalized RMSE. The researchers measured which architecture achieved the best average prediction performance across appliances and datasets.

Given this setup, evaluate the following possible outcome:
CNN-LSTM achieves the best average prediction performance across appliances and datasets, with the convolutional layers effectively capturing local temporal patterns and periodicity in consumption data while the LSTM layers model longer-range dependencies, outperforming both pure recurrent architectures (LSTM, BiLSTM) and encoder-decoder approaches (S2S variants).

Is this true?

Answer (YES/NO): NO